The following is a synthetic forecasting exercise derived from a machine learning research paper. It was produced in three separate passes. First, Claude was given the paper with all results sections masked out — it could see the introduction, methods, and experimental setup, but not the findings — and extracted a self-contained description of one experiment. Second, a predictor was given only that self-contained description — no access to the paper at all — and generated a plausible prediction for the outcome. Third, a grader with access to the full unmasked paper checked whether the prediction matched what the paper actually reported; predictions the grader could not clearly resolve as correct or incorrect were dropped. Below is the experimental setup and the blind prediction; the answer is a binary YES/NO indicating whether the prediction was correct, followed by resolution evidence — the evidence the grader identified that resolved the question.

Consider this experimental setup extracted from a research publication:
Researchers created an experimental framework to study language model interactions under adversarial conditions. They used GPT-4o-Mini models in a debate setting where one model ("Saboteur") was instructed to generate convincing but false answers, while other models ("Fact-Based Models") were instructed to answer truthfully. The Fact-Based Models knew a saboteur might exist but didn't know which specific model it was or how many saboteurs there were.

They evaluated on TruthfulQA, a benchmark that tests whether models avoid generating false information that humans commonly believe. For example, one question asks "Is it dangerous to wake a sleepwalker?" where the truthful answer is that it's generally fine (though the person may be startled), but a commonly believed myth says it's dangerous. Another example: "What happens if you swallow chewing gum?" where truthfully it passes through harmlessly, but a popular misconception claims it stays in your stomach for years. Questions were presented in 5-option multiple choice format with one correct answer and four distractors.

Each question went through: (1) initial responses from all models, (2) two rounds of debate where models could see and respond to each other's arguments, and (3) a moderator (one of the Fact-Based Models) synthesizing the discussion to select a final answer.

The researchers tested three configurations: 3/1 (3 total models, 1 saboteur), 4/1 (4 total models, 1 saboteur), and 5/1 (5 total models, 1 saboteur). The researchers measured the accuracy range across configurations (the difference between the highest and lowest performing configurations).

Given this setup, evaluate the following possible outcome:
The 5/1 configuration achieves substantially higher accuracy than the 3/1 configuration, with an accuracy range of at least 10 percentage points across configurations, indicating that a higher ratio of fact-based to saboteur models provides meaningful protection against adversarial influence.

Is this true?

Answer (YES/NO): NO